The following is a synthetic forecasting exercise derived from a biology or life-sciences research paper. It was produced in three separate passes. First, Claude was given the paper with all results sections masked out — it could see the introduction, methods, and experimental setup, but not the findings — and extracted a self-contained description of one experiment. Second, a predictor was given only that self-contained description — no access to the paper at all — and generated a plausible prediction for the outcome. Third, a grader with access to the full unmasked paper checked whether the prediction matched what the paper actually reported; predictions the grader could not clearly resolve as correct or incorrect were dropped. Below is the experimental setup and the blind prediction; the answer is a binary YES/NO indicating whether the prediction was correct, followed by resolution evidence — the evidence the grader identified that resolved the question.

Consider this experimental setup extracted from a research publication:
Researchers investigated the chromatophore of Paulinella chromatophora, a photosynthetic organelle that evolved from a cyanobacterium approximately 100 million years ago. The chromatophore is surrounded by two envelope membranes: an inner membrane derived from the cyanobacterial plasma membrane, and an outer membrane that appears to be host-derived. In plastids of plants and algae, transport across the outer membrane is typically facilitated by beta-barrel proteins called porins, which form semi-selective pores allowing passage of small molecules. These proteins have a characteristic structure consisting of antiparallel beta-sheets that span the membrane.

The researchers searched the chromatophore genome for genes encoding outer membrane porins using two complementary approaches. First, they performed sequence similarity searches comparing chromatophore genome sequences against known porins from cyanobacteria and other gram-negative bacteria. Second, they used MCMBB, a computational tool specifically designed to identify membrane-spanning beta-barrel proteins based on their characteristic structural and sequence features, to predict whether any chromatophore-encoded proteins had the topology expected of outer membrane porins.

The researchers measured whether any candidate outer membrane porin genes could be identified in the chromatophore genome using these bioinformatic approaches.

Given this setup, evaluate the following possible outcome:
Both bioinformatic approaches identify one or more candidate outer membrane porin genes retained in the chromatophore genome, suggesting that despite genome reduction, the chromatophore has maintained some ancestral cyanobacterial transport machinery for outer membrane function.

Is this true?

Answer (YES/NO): NO